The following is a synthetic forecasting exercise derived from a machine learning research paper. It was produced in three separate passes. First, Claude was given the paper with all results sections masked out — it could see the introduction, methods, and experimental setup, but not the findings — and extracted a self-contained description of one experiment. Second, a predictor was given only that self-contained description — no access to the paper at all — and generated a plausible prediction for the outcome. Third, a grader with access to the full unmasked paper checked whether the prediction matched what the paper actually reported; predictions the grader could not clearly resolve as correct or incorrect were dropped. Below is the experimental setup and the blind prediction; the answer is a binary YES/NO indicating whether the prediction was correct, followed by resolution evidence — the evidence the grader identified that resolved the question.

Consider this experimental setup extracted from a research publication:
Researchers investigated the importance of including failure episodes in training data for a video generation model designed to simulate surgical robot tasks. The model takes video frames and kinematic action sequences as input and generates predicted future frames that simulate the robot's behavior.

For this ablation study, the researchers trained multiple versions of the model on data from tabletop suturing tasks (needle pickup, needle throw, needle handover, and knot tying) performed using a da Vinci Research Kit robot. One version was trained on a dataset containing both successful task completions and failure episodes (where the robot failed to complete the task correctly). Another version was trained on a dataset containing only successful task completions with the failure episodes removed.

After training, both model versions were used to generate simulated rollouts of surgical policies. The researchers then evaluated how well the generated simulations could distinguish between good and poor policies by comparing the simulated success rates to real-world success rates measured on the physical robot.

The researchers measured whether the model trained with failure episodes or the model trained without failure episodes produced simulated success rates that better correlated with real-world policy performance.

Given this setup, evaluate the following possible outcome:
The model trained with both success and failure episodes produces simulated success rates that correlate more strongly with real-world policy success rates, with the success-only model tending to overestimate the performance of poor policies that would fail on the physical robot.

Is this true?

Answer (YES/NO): YES